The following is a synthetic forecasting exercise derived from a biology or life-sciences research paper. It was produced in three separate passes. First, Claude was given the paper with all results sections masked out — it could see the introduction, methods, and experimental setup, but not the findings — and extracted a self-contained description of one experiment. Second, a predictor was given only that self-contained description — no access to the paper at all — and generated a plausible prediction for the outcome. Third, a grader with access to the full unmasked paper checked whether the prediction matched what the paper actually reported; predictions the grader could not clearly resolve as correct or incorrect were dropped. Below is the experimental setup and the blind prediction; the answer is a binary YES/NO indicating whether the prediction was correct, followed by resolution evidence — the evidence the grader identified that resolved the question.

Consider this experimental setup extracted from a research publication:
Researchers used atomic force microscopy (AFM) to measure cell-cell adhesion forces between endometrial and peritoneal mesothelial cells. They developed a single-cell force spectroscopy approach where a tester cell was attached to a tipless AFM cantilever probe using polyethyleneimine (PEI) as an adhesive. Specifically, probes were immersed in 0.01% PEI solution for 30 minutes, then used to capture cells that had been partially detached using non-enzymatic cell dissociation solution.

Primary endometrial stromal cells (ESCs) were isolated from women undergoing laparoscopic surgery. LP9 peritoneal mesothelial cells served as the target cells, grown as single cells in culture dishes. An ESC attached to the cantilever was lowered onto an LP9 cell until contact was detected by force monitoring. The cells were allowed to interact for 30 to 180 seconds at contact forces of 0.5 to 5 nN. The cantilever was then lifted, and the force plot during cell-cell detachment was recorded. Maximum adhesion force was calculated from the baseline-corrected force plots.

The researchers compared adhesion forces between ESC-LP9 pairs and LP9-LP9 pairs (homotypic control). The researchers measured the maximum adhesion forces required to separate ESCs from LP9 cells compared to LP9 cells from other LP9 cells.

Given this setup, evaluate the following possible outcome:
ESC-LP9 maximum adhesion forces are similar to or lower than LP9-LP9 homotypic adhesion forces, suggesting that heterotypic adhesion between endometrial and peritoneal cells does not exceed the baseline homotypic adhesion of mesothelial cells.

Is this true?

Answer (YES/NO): NO